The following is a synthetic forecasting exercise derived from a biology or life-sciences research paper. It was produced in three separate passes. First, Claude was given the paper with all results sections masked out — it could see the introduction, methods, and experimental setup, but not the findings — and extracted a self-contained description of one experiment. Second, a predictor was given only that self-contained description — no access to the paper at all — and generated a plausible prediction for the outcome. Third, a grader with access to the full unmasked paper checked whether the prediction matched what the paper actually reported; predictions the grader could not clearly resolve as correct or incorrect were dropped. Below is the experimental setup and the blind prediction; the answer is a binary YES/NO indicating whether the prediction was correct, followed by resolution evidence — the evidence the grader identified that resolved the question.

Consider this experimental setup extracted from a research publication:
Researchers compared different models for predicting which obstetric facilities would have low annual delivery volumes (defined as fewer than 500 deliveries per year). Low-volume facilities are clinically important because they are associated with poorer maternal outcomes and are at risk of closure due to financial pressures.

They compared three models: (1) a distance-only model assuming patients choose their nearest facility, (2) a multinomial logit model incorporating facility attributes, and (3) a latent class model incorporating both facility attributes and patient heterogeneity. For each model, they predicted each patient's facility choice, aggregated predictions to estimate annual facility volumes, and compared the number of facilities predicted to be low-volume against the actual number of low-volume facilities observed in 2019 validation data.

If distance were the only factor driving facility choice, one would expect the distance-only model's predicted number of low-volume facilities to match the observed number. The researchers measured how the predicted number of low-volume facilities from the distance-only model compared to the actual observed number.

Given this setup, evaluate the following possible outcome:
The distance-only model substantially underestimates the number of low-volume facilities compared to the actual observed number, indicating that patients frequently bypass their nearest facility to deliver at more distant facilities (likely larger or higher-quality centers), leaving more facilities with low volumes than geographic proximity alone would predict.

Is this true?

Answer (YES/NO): YES